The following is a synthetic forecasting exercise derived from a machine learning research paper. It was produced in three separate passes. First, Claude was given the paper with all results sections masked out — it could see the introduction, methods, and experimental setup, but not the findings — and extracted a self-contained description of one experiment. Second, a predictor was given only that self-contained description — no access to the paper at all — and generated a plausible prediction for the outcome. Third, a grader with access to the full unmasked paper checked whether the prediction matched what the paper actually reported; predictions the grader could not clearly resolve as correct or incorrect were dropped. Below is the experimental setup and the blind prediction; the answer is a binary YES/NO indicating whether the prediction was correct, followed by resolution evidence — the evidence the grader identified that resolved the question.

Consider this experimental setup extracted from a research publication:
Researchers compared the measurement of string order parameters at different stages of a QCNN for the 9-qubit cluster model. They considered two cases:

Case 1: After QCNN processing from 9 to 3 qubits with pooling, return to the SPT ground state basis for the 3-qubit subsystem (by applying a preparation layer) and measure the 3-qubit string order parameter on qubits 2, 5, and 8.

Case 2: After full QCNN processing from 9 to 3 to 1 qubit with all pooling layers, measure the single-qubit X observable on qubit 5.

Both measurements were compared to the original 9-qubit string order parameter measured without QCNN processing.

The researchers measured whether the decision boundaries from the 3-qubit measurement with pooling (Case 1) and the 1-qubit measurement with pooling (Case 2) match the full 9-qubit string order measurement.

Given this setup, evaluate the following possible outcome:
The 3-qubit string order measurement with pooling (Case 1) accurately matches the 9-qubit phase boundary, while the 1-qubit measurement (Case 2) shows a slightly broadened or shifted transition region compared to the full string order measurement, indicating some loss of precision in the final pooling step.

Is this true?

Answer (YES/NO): NO